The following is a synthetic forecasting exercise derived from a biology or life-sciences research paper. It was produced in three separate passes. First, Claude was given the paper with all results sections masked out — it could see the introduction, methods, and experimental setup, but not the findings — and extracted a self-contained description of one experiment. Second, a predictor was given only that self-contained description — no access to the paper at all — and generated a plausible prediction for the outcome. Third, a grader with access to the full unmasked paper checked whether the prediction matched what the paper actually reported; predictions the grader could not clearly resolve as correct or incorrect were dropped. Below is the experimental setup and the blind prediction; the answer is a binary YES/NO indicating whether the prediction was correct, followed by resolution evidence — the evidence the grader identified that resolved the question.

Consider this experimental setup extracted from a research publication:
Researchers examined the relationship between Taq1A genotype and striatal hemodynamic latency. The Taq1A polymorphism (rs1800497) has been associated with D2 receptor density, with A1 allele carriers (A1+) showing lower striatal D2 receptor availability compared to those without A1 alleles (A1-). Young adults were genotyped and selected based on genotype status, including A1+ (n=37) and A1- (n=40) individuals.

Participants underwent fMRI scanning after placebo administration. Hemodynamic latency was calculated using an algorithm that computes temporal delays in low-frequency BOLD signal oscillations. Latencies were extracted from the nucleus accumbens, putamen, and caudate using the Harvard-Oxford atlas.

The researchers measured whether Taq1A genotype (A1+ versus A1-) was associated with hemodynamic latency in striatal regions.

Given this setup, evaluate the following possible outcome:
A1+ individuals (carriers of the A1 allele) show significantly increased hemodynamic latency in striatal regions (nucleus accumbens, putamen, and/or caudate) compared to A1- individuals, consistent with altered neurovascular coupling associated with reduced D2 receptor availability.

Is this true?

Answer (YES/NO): NO